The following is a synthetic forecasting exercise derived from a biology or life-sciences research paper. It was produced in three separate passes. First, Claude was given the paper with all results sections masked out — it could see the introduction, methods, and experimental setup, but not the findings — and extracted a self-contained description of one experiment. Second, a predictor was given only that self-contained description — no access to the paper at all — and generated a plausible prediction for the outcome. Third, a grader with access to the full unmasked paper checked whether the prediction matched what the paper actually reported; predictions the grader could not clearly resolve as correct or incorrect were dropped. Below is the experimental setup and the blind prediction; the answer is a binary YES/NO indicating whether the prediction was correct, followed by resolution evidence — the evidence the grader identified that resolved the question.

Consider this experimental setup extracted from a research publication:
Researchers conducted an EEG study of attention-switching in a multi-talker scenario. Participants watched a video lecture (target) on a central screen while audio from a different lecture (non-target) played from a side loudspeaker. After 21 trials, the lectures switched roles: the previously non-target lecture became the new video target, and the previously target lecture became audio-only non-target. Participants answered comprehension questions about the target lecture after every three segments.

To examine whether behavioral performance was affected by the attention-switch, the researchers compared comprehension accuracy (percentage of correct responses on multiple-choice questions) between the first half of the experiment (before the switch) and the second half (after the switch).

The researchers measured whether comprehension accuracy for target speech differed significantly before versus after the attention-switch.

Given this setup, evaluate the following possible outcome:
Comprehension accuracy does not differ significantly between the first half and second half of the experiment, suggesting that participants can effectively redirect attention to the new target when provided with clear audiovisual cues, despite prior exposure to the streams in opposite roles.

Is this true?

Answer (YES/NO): YES